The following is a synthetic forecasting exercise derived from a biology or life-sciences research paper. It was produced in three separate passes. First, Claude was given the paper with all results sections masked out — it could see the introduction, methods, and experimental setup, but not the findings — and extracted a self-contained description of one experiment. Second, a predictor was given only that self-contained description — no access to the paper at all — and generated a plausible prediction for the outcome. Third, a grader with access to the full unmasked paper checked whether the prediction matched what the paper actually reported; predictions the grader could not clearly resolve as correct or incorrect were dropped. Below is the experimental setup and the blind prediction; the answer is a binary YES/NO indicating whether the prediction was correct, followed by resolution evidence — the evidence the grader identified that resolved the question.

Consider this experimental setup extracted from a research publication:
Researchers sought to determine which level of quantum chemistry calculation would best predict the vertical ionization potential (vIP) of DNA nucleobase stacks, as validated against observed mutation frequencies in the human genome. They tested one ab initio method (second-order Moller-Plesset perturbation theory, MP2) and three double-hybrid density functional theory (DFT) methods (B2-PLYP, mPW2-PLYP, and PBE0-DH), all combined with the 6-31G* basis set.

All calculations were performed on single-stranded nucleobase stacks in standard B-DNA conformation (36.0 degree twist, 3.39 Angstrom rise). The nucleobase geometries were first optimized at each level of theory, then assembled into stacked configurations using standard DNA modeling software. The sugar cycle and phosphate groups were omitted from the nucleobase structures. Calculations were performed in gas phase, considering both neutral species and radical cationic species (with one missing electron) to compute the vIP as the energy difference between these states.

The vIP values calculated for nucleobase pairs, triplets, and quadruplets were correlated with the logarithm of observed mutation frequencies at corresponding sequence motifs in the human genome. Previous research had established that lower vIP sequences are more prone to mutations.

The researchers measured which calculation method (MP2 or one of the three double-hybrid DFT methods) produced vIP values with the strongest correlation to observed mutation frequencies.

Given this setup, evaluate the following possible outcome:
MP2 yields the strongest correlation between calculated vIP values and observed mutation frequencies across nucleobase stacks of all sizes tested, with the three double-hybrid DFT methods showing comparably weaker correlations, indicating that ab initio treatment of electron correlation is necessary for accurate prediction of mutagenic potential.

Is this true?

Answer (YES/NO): YES